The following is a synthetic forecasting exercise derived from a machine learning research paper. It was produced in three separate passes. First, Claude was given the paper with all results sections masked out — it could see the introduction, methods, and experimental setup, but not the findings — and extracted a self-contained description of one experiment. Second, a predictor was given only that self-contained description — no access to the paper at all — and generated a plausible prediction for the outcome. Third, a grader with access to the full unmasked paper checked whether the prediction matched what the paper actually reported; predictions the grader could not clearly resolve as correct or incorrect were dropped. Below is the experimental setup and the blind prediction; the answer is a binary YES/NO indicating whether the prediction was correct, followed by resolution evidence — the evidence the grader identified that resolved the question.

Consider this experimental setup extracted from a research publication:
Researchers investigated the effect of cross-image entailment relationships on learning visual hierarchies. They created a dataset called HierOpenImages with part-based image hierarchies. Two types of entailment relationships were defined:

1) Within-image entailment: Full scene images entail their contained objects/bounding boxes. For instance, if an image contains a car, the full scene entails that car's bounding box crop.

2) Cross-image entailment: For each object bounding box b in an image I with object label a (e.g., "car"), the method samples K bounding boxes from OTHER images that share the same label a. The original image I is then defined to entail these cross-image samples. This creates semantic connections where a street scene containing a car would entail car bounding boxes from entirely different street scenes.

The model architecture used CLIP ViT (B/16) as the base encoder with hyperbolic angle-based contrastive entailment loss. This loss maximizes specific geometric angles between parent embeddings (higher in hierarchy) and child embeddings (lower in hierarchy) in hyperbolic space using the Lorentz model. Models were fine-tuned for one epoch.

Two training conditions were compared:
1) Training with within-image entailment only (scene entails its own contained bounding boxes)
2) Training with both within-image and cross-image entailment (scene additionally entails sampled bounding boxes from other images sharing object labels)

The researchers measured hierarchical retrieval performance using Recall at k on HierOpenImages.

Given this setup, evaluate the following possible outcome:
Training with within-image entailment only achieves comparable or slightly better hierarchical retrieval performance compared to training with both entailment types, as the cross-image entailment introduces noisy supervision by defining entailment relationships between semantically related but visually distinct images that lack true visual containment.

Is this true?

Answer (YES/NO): NO